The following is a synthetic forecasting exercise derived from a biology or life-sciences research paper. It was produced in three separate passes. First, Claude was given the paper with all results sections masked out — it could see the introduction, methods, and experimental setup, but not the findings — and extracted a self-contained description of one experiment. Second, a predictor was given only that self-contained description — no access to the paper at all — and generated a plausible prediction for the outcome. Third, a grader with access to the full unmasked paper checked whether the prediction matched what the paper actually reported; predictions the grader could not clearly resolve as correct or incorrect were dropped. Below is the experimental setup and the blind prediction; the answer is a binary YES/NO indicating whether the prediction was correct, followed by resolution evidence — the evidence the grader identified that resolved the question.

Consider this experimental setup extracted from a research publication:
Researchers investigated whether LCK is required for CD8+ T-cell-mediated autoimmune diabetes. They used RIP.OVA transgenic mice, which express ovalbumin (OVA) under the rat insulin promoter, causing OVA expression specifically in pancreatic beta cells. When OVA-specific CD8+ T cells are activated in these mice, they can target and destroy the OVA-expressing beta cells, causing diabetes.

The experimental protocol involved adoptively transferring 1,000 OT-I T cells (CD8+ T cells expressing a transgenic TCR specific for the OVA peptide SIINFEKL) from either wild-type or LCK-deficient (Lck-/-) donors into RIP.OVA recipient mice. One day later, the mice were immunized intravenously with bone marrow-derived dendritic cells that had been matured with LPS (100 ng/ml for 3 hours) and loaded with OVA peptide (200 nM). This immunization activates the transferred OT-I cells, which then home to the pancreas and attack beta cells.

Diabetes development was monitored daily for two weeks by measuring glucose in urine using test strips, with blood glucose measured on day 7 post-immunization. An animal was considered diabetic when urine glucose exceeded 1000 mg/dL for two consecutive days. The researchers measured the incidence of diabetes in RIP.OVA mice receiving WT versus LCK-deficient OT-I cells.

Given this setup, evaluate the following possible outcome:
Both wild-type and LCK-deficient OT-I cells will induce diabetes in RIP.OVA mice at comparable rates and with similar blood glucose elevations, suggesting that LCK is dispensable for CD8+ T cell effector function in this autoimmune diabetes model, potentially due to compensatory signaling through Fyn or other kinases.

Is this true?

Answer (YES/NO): NO